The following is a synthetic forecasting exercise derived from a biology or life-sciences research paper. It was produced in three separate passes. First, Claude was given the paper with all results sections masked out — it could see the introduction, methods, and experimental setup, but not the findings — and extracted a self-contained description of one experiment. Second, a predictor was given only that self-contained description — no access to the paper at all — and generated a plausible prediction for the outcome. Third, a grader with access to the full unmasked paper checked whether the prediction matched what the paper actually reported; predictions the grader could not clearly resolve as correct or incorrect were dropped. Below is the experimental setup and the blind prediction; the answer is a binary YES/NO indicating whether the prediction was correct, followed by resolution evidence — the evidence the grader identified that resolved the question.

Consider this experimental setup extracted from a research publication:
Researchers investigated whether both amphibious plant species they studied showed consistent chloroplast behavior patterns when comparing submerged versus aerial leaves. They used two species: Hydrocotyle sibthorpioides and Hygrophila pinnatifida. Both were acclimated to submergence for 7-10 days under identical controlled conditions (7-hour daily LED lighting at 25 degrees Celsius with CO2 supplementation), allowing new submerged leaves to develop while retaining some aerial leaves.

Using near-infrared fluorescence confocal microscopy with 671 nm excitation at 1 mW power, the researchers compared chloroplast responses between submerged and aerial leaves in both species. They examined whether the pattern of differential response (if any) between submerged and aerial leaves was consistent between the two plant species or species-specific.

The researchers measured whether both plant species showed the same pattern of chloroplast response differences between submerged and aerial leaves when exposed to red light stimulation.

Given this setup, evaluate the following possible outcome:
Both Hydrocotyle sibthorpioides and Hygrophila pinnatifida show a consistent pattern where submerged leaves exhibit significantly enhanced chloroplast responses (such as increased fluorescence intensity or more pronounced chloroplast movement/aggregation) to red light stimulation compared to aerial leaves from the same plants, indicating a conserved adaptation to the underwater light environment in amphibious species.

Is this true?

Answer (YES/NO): NO